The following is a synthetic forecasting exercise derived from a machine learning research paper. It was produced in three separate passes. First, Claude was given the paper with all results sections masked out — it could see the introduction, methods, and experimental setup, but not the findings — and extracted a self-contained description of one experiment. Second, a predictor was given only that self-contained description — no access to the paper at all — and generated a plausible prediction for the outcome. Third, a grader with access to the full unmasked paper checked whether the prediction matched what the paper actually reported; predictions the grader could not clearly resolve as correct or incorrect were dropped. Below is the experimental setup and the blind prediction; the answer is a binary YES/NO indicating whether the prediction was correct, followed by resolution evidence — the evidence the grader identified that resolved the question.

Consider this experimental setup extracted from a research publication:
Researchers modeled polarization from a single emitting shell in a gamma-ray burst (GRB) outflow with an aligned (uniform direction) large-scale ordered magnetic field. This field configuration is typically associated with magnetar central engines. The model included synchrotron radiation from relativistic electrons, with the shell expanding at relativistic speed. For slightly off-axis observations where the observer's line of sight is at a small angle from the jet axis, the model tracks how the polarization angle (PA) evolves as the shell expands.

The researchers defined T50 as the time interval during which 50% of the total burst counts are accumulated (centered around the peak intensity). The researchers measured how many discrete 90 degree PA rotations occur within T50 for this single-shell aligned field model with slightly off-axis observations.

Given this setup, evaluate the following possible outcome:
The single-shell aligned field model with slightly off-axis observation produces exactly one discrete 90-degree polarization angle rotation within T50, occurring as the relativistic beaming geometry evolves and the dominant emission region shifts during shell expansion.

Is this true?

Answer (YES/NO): YES